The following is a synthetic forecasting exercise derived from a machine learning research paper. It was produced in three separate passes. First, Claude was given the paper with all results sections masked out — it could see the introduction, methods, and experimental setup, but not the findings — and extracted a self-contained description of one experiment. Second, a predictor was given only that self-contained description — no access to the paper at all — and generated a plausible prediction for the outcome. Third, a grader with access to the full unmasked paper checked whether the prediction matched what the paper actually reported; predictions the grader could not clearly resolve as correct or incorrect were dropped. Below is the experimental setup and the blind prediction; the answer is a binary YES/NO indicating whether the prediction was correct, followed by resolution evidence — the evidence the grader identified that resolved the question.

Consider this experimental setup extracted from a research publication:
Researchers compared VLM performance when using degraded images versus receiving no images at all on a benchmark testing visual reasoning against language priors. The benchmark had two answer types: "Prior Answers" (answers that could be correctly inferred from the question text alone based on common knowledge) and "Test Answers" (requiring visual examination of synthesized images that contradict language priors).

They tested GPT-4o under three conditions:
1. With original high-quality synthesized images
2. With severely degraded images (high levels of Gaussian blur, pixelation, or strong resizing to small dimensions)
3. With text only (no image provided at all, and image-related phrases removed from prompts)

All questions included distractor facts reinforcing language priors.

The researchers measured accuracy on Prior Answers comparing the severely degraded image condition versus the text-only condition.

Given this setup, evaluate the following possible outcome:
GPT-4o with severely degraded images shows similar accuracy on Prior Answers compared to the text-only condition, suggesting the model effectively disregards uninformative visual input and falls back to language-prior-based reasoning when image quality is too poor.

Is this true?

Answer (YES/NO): NO